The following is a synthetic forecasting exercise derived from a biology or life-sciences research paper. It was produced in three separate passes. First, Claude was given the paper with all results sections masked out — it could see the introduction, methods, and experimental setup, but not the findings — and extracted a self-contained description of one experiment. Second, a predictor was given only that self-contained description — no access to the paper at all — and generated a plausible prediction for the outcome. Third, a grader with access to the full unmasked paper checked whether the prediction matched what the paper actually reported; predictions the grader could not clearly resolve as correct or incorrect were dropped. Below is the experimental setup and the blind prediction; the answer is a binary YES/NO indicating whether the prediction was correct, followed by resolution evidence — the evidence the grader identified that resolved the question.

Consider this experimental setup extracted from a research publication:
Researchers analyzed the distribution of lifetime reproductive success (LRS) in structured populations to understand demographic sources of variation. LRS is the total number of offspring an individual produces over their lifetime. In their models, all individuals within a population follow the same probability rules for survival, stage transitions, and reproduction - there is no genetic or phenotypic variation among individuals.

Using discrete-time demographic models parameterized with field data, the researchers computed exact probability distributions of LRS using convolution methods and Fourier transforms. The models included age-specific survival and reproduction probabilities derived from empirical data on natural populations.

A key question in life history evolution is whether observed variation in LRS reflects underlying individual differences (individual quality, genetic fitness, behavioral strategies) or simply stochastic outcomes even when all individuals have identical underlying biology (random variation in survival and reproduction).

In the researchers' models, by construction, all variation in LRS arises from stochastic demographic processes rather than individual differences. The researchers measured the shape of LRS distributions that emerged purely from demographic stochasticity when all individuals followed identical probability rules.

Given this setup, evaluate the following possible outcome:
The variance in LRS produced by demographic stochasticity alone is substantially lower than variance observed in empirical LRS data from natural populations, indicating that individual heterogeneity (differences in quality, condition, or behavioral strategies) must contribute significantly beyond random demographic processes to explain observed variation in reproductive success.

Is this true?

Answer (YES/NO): NO